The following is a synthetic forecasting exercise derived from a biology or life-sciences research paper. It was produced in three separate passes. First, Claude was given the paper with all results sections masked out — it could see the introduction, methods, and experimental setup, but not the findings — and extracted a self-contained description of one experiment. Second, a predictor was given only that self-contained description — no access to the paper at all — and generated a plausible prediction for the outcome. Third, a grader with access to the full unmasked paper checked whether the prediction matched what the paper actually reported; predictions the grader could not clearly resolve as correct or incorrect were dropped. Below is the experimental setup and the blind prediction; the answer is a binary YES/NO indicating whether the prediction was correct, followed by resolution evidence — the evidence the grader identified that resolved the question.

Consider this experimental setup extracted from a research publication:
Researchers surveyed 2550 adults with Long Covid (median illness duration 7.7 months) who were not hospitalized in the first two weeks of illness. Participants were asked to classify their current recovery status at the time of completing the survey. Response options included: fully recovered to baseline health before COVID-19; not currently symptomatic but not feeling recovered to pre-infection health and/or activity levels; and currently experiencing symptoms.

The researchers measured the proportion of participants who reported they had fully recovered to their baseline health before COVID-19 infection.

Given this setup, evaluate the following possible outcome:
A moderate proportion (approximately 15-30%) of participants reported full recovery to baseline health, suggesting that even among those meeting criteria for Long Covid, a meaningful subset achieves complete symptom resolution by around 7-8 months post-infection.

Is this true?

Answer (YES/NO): NO